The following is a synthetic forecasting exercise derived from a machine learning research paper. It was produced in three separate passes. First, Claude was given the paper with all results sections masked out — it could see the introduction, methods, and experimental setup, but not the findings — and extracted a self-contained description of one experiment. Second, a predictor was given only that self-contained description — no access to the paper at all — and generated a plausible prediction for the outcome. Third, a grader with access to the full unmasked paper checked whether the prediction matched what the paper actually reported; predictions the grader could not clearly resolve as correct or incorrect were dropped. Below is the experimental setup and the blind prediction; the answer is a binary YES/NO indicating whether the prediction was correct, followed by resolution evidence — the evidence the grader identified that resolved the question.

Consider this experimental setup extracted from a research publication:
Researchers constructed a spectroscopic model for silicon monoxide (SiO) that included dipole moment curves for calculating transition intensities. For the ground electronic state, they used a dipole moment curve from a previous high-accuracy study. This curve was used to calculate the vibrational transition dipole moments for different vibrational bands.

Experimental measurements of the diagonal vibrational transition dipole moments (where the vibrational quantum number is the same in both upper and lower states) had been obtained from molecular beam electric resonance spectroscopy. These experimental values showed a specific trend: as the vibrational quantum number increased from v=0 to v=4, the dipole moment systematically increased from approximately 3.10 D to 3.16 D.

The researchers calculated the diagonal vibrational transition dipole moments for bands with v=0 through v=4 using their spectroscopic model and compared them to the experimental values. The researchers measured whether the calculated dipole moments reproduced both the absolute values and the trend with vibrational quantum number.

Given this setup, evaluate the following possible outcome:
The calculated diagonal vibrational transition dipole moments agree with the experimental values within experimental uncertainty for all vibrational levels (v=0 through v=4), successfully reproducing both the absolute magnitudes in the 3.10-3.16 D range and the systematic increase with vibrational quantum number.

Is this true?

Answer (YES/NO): NO